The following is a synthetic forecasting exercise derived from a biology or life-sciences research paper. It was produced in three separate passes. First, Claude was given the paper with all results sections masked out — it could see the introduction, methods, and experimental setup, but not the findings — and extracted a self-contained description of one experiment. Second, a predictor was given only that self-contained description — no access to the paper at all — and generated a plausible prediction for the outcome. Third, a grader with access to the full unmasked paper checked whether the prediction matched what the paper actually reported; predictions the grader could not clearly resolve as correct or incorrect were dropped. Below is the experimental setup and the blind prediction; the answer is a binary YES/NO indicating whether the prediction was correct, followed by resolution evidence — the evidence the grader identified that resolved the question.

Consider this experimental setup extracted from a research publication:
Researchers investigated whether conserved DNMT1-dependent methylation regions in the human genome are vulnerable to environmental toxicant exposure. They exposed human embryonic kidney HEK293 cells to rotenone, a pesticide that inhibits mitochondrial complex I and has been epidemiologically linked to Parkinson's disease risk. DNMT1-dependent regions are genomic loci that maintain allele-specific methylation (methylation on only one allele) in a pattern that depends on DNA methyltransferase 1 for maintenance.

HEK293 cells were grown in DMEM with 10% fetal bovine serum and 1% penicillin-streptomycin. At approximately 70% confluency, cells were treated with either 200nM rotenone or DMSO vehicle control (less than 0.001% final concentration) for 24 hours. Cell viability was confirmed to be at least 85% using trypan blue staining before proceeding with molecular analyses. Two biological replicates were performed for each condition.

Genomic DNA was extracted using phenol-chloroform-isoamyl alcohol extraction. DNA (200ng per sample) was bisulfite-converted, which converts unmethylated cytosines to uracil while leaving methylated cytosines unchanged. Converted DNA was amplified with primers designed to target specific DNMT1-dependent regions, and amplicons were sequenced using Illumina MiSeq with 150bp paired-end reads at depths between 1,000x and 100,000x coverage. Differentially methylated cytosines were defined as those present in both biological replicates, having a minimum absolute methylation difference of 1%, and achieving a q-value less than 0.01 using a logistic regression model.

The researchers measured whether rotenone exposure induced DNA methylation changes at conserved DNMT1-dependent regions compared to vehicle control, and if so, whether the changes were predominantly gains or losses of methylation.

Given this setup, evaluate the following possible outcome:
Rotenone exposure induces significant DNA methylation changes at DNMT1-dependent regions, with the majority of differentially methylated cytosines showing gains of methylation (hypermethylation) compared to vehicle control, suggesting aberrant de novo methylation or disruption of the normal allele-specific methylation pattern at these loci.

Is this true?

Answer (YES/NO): NO